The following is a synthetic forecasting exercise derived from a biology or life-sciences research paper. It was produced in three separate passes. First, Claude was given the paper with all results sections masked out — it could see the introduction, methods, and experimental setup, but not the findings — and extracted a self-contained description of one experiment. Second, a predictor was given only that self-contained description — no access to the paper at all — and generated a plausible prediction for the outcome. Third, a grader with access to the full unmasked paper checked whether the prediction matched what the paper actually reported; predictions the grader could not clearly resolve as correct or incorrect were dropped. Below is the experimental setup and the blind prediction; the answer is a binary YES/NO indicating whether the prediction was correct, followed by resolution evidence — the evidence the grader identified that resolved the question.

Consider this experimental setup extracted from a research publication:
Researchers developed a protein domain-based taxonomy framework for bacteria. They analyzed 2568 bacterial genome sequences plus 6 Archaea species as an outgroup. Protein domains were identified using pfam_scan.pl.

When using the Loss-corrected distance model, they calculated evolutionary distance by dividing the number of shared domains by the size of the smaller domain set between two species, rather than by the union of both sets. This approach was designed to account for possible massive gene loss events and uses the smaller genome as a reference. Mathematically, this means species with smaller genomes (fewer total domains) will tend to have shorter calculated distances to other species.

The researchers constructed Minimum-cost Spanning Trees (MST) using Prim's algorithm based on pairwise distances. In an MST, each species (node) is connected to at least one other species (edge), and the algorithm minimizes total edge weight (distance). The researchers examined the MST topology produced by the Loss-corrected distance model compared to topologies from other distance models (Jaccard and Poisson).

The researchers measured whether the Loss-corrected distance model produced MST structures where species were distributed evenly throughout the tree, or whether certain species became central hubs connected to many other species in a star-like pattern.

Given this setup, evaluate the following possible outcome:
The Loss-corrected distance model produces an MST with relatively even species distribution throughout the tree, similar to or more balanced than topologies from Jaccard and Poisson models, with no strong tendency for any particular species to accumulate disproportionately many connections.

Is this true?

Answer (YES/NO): NO